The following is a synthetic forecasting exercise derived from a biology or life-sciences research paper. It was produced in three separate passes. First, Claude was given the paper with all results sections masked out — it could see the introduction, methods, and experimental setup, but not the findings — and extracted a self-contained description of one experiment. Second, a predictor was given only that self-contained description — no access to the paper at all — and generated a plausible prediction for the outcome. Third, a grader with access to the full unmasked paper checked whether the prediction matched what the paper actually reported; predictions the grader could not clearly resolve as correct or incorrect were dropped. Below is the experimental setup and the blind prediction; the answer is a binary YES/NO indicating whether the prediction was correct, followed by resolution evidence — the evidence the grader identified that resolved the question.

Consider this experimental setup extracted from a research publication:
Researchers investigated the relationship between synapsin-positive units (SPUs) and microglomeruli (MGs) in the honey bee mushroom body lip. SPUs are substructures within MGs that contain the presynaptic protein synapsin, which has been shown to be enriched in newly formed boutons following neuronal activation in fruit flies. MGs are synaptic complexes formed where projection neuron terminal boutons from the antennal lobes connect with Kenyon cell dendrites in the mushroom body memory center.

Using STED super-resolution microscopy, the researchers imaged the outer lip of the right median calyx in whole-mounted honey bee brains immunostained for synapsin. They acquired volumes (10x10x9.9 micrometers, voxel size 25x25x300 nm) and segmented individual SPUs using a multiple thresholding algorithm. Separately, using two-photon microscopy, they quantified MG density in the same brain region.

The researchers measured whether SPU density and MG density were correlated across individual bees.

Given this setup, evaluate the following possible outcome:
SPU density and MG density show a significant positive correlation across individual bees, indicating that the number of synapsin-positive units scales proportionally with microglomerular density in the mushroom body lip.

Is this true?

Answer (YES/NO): YES